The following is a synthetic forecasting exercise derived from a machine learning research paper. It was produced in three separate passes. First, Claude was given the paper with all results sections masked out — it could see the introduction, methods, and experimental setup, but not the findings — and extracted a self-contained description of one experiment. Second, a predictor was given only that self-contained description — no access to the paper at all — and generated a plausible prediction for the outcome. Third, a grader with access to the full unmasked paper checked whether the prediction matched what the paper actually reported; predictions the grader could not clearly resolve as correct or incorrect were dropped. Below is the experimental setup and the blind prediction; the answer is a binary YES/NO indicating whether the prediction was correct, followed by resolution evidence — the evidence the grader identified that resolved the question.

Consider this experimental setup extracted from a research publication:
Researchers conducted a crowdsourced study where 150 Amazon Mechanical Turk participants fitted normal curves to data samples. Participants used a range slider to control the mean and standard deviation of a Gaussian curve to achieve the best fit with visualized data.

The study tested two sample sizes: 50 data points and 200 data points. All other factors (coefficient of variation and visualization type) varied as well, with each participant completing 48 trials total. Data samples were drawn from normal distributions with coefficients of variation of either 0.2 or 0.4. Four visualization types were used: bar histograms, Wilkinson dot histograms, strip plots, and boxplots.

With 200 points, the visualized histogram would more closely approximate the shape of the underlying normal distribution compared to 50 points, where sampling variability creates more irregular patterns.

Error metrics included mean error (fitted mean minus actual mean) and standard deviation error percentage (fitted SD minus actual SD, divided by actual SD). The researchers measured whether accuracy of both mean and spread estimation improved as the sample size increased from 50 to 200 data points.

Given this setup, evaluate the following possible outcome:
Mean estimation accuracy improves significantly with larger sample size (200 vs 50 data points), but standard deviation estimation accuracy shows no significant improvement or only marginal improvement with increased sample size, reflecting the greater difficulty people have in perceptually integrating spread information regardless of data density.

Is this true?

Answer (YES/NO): NO